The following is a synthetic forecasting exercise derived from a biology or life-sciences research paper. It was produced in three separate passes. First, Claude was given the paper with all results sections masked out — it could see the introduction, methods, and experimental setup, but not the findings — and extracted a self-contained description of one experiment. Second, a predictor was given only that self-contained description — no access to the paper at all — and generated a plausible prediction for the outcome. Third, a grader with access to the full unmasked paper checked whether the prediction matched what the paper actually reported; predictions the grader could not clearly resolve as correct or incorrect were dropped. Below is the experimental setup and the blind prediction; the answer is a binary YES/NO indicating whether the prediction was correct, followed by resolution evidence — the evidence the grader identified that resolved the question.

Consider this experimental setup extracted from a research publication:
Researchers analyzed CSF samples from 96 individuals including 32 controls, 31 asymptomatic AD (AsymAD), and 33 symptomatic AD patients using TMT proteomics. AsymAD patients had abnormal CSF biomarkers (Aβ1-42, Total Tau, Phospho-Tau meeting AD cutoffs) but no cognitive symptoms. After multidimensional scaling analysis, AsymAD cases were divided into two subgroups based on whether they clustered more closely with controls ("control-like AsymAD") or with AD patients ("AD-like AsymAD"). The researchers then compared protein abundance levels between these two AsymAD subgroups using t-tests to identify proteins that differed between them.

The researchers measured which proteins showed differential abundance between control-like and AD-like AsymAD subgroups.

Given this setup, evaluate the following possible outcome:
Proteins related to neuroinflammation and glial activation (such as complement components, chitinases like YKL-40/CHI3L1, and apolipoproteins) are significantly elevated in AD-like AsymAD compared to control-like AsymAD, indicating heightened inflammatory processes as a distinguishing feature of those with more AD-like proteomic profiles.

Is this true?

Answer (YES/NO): NO